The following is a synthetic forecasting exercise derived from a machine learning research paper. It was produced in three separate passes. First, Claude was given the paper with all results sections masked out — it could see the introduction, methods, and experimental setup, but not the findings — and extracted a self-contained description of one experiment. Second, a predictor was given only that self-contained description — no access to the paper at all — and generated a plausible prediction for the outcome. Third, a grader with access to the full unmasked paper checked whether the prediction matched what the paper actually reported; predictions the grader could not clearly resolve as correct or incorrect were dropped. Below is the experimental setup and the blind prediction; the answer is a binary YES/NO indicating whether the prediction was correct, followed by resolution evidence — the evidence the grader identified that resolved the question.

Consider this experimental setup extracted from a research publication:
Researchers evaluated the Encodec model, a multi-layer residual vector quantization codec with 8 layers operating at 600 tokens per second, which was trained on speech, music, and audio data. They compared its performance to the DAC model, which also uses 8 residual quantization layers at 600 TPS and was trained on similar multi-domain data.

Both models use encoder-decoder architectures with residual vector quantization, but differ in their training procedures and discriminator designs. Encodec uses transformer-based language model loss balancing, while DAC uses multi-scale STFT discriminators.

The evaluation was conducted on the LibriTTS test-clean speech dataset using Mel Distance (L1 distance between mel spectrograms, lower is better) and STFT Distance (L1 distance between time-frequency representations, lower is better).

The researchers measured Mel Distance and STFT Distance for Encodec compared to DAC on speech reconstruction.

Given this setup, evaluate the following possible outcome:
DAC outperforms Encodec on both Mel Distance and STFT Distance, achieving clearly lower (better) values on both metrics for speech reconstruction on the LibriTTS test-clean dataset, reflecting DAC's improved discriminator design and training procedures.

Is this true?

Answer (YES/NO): YES